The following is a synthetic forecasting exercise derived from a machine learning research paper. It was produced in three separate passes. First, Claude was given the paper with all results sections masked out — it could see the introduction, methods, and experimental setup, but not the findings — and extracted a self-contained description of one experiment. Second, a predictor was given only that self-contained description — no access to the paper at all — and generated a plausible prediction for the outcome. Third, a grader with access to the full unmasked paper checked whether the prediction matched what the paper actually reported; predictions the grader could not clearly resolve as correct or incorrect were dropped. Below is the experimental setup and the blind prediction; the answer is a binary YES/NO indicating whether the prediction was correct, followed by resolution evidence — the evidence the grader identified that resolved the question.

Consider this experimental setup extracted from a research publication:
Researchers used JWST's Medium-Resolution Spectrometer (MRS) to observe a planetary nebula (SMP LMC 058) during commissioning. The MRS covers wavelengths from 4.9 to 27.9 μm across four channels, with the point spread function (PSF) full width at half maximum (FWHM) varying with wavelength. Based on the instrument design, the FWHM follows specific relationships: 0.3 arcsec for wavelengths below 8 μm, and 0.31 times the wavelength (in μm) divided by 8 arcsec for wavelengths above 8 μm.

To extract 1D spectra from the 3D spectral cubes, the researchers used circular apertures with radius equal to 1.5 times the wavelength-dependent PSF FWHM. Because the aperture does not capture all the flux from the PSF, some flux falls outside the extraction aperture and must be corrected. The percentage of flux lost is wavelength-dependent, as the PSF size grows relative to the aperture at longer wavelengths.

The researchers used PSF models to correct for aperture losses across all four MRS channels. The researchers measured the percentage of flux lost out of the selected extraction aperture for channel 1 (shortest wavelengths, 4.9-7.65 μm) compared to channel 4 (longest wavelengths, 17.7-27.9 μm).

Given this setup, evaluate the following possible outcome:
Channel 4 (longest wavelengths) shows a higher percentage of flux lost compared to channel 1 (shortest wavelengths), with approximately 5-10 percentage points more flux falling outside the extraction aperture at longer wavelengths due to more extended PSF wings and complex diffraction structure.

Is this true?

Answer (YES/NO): NO